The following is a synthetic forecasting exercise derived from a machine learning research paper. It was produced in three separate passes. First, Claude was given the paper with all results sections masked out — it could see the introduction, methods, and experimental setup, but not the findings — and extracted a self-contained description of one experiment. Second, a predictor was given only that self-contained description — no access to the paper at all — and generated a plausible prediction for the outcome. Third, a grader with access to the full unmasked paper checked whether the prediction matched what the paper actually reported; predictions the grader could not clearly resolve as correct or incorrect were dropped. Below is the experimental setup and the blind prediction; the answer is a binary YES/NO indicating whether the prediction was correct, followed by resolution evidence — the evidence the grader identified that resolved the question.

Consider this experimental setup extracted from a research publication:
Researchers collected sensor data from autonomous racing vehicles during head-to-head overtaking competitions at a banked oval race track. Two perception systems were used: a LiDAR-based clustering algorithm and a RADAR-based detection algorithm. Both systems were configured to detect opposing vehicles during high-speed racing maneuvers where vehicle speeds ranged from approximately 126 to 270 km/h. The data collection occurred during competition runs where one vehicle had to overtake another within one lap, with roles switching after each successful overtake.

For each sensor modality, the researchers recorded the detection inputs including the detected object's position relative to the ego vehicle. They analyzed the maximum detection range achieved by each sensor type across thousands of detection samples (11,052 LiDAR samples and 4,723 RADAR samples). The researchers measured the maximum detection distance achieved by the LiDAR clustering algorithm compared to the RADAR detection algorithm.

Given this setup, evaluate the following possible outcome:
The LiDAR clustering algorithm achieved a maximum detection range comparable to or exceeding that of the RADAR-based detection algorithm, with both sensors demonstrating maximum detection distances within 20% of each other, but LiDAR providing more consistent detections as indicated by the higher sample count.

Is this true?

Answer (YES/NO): YES